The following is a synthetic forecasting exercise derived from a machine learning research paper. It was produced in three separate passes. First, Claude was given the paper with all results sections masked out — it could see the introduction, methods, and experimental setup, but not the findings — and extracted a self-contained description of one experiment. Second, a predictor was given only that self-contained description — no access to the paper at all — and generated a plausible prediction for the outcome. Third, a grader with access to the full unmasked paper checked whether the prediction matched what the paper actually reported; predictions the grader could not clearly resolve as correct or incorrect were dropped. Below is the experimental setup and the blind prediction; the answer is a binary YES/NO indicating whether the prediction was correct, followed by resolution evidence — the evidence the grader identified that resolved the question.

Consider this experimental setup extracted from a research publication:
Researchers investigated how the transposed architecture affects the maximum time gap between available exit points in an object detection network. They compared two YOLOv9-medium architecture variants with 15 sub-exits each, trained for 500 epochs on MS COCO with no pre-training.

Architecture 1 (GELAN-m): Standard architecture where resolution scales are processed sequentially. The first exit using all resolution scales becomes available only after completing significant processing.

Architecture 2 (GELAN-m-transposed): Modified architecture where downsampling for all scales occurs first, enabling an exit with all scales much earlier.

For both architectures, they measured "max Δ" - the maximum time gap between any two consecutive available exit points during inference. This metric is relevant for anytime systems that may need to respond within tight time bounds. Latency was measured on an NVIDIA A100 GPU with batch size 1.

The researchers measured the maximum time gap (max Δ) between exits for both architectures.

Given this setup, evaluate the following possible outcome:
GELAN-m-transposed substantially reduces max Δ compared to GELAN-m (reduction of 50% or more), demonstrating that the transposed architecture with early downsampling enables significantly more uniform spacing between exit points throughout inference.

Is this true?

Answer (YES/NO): NO